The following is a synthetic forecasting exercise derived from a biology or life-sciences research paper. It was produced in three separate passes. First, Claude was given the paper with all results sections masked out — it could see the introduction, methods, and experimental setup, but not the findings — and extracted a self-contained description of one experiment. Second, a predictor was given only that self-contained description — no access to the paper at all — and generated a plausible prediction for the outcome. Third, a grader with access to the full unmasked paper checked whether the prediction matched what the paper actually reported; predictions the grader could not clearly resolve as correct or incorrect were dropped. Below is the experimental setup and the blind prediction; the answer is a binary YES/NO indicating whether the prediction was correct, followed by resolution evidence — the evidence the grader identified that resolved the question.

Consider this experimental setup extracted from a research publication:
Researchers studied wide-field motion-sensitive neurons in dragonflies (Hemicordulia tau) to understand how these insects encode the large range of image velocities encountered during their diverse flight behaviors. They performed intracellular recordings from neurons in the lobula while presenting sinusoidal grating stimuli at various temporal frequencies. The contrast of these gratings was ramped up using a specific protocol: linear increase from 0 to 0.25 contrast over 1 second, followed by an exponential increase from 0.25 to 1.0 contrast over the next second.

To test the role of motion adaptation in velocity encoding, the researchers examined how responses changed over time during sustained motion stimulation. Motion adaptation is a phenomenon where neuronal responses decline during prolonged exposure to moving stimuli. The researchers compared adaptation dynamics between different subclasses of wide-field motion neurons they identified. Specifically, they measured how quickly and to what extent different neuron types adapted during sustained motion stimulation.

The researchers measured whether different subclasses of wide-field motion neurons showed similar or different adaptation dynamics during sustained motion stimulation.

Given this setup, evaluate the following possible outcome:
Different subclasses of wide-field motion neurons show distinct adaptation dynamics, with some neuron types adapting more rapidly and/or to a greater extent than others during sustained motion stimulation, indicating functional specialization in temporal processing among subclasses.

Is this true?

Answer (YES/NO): YES